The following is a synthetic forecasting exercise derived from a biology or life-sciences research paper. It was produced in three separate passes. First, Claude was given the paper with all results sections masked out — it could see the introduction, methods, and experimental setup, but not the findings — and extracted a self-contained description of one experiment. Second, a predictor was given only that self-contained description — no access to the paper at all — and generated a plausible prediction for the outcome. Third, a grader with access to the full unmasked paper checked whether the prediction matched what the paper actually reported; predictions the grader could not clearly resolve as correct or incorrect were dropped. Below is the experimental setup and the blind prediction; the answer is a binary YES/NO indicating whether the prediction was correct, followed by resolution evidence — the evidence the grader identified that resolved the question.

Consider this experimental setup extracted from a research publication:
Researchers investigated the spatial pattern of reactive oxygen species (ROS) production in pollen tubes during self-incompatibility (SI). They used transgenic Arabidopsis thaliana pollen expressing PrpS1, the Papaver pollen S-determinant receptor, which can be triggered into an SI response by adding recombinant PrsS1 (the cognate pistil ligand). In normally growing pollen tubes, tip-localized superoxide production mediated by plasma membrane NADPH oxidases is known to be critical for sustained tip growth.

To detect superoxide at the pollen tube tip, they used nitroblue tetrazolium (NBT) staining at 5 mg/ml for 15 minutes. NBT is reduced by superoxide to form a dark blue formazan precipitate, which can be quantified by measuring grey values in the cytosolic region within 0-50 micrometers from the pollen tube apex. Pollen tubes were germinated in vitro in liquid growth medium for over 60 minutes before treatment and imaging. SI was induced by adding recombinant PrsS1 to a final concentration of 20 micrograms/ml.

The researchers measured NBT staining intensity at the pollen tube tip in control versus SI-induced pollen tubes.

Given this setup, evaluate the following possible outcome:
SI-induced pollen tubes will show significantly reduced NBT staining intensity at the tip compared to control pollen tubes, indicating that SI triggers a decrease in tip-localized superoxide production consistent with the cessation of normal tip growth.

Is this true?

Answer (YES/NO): YES